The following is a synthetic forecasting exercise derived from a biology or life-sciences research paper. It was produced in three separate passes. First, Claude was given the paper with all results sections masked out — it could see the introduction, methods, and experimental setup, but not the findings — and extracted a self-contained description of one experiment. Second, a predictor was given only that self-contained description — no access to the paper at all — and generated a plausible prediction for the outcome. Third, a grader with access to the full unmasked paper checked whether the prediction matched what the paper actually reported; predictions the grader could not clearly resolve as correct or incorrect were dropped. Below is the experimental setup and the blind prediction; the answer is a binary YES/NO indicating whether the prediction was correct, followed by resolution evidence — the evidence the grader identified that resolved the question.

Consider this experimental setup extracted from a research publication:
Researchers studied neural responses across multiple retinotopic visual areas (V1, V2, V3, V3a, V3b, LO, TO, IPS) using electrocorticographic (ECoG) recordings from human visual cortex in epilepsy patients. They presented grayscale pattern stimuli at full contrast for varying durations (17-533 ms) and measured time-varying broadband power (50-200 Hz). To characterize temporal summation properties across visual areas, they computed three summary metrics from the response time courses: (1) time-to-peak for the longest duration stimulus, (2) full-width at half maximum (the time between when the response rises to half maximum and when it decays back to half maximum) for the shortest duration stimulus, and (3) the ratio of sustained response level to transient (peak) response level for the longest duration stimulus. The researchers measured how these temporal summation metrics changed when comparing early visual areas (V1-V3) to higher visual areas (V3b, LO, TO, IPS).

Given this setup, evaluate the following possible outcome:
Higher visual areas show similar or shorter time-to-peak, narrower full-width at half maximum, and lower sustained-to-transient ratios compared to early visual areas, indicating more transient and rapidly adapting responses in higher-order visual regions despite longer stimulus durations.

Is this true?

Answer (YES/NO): NO